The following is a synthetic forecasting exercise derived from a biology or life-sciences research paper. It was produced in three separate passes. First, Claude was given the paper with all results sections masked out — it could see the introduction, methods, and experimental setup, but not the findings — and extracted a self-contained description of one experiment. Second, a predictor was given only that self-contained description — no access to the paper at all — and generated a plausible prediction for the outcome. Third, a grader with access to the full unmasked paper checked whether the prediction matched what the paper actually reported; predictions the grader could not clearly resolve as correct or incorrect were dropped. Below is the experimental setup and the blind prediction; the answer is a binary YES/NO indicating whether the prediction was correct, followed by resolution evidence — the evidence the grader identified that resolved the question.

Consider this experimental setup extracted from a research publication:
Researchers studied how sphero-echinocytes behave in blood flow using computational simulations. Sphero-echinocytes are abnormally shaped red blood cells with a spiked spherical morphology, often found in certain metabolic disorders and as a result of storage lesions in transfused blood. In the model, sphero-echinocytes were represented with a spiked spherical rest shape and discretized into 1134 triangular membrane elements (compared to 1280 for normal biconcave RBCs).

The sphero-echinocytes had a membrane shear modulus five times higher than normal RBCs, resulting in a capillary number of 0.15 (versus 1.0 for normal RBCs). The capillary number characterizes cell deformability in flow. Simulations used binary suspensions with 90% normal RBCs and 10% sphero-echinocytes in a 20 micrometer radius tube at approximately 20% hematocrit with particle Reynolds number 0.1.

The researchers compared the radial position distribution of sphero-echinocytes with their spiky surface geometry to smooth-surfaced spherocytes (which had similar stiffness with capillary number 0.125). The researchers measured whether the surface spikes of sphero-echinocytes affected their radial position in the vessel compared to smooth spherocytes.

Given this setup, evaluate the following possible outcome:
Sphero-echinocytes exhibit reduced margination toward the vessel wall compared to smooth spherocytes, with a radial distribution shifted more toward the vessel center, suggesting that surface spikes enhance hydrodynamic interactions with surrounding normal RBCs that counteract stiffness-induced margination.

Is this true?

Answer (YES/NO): NO